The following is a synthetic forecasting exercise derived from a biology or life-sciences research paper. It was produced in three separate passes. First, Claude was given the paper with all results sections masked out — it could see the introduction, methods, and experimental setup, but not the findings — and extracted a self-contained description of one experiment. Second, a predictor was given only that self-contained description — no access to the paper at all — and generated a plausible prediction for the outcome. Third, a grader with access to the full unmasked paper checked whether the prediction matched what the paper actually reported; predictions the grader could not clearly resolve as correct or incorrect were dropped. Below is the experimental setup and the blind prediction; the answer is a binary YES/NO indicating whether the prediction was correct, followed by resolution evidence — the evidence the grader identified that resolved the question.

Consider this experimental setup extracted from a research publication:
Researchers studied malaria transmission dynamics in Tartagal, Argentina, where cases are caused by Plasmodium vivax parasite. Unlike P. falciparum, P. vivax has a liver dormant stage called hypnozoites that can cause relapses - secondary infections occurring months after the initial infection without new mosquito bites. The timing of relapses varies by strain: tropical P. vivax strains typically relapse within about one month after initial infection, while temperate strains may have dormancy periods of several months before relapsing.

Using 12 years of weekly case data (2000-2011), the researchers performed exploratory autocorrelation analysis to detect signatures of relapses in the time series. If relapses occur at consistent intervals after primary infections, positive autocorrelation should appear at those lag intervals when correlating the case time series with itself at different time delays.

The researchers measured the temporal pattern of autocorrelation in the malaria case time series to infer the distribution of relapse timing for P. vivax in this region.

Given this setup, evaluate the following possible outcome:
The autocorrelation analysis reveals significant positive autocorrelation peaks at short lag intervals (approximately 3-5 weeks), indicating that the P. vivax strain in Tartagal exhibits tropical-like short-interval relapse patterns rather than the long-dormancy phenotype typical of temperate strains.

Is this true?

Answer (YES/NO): NO